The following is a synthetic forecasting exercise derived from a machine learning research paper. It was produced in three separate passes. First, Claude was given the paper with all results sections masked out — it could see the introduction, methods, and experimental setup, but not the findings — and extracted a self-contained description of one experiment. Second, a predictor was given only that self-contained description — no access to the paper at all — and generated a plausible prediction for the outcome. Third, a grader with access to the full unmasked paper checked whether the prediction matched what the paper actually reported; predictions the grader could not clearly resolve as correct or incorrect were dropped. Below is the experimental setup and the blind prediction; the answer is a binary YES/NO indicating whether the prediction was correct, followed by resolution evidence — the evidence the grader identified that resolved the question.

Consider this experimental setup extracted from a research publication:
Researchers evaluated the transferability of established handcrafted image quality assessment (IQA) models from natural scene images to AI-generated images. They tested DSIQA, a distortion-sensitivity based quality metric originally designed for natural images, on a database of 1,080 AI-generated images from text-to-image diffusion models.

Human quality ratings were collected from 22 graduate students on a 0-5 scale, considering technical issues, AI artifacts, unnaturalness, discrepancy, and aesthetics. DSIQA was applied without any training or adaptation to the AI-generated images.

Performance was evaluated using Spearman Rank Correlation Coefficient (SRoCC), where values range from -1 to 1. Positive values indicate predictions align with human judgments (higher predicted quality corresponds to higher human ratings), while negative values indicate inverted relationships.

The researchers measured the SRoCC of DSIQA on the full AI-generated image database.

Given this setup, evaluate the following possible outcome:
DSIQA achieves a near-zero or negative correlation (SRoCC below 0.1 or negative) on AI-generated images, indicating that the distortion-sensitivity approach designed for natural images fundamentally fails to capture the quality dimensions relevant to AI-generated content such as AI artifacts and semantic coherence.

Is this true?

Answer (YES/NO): YES